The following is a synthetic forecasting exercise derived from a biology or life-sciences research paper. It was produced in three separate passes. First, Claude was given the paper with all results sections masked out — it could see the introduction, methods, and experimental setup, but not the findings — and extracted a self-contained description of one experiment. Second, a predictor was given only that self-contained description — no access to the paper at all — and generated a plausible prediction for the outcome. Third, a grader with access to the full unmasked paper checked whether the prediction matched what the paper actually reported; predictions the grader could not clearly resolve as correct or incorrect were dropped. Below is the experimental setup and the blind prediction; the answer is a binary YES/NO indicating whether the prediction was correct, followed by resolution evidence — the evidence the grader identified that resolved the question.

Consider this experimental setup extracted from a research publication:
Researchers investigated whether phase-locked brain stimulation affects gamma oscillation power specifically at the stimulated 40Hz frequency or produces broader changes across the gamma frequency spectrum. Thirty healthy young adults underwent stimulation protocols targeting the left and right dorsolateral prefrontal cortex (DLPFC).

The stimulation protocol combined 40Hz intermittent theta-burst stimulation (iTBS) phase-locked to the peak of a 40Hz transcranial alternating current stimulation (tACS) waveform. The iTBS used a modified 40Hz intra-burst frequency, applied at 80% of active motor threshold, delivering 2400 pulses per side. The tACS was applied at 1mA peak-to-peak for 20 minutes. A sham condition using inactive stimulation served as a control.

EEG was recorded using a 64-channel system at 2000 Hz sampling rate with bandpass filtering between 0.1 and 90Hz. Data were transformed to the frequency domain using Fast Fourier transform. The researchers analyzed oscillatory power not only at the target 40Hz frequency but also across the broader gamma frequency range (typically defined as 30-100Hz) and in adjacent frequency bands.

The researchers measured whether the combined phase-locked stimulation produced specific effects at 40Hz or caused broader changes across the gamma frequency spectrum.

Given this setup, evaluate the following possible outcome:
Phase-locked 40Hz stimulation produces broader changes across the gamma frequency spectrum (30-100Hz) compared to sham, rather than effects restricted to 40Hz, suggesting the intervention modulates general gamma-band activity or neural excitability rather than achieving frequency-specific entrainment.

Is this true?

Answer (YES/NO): NO